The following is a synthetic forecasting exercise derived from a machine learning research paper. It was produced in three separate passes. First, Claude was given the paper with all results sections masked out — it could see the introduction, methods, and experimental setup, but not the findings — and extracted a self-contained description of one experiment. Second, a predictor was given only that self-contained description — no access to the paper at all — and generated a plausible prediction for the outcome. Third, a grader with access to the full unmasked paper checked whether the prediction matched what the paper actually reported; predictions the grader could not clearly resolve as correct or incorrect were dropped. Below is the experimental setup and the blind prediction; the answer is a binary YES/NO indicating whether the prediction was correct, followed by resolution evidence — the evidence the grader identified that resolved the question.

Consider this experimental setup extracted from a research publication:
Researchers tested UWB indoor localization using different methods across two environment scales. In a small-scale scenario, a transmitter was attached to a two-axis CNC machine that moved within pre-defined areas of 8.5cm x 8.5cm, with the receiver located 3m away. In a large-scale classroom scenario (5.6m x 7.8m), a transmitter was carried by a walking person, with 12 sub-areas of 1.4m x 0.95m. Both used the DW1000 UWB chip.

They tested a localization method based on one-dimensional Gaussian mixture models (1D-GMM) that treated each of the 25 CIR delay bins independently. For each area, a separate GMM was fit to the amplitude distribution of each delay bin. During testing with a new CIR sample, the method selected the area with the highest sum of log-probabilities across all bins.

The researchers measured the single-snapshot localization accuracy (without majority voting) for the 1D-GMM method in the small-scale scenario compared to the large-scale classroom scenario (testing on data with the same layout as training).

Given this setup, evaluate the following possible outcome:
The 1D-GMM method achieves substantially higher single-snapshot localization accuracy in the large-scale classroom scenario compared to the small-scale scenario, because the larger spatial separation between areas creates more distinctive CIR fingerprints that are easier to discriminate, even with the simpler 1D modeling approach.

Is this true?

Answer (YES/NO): NO